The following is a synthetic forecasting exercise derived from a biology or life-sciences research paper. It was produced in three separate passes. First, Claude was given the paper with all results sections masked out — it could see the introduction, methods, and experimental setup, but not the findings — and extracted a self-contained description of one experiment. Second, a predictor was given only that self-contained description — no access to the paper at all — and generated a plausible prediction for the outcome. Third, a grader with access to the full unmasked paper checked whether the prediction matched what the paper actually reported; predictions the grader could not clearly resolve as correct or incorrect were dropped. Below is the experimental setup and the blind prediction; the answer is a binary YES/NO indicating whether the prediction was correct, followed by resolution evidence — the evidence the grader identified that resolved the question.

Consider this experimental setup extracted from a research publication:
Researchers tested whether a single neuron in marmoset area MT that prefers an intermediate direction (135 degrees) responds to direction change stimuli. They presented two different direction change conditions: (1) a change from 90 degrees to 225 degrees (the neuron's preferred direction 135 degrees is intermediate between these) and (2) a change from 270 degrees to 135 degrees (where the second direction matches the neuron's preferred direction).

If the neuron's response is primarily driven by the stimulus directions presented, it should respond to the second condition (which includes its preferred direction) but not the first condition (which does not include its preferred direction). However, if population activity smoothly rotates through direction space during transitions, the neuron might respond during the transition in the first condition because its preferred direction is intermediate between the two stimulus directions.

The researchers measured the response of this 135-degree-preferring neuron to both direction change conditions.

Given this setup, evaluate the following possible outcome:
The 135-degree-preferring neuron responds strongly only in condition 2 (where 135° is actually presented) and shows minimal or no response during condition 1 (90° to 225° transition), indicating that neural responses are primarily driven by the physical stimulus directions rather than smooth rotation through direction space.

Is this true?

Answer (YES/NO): YES